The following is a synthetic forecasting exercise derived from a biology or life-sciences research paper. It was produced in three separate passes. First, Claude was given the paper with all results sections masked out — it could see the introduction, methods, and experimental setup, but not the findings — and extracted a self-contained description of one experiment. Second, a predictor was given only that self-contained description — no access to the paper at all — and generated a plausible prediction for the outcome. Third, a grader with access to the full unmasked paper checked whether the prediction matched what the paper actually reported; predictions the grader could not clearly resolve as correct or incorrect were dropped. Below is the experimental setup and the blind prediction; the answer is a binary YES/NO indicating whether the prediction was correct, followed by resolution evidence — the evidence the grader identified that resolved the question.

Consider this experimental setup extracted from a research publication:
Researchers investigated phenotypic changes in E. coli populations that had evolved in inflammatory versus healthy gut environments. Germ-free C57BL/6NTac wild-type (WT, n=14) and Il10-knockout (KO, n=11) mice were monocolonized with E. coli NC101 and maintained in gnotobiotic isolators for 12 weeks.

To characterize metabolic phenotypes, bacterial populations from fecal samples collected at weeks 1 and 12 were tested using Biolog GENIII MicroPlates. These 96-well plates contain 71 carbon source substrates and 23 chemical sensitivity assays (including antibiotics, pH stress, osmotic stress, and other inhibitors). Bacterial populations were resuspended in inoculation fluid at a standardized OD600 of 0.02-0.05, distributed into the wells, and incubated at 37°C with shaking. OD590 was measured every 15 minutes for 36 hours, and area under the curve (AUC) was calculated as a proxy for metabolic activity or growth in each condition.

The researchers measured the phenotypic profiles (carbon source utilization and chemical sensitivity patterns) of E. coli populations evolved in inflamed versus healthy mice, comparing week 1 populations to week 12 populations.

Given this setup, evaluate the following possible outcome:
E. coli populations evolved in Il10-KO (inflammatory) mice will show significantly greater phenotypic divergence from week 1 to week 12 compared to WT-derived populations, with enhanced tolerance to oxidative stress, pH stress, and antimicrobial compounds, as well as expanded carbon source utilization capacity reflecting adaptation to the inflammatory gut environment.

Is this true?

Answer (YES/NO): NO